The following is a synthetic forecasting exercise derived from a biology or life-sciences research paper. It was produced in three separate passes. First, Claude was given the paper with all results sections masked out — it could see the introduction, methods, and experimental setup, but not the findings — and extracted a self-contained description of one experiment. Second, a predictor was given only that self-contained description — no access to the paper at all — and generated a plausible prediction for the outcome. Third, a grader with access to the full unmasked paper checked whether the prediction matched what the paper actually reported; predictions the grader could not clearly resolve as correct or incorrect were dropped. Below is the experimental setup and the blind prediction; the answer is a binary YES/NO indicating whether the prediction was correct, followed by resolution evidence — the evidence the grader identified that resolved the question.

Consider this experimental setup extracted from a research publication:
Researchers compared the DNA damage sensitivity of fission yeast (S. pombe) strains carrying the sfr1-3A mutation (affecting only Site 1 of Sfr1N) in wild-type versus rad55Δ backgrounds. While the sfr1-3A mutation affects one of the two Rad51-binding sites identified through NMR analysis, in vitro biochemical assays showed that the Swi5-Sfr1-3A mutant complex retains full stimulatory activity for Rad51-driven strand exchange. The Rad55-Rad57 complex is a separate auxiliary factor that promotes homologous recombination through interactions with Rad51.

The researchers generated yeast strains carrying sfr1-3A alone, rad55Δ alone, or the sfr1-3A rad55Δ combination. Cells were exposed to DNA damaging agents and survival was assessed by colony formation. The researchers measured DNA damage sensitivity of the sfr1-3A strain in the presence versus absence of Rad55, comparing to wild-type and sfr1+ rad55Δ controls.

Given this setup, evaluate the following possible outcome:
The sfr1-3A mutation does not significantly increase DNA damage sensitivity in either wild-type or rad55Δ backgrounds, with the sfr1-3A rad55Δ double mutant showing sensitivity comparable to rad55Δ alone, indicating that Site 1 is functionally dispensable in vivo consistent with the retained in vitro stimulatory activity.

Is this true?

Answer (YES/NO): NO